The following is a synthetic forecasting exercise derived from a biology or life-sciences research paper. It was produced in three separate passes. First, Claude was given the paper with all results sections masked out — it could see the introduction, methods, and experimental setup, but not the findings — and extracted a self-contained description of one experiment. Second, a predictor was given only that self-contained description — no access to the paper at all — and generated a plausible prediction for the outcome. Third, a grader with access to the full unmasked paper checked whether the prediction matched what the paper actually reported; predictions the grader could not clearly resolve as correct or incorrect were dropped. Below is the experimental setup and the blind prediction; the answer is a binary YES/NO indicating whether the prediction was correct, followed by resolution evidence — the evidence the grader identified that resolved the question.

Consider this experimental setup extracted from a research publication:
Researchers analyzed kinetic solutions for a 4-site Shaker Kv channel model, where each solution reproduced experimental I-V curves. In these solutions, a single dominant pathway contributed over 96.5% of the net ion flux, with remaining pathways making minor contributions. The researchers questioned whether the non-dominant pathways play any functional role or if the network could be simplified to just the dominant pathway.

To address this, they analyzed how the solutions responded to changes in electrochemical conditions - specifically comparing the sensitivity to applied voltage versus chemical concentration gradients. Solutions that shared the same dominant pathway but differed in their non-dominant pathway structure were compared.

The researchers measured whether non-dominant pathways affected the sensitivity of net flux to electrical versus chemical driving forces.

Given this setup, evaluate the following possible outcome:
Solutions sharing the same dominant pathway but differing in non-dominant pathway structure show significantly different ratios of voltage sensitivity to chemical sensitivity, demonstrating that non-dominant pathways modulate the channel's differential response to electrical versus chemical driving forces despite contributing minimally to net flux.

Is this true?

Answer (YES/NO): YES